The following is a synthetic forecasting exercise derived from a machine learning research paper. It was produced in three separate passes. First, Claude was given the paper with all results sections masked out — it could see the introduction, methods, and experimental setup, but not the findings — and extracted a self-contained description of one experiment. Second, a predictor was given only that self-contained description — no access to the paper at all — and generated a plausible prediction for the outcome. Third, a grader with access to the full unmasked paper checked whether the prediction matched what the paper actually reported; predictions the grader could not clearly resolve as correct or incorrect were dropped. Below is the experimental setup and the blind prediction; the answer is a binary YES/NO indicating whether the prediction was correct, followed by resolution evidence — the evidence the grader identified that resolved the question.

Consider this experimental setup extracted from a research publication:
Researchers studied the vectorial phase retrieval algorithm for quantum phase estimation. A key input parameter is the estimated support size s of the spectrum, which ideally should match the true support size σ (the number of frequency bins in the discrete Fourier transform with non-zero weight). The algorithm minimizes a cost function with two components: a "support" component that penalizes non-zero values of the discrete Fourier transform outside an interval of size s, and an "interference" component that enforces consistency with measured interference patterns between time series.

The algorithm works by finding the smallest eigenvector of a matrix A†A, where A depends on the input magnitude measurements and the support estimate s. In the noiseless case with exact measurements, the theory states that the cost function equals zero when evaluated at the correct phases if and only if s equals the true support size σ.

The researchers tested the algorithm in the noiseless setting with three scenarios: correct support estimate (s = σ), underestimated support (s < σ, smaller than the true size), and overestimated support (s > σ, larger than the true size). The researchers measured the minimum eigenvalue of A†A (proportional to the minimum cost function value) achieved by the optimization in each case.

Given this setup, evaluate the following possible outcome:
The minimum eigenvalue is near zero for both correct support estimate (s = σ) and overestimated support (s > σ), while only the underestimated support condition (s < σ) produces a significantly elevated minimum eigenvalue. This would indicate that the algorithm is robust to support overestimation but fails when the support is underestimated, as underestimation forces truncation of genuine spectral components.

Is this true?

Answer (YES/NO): YES